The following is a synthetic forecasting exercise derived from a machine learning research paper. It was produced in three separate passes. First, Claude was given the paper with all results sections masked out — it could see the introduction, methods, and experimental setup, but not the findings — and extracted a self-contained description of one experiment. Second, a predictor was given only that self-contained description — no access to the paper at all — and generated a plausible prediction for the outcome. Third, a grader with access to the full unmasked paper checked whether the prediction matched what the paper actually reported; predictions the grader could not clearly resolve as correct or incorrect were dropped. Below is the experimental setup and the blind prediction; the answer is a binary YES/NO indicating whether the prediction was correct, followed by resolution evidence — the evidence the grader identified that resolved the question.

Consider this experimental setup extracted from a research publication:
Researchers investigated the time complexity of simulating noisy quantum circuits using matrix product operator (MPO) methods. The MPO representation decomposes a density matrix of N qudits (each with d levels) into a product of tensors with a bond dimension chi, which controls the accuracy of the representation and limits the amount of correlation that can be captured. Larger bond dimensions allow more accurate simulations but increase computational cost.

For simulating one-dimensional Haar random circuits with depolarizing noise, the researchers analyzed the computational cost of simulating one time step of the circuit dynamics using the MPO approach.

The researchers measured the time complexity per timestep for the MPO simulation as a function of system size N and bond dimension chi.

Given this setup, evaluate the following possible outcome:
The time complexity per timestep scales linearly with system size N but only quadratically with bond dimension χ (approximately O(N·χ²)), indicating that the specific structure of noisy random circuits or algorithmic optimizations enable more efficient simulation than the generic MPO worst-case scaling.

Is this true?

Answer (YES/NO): NO